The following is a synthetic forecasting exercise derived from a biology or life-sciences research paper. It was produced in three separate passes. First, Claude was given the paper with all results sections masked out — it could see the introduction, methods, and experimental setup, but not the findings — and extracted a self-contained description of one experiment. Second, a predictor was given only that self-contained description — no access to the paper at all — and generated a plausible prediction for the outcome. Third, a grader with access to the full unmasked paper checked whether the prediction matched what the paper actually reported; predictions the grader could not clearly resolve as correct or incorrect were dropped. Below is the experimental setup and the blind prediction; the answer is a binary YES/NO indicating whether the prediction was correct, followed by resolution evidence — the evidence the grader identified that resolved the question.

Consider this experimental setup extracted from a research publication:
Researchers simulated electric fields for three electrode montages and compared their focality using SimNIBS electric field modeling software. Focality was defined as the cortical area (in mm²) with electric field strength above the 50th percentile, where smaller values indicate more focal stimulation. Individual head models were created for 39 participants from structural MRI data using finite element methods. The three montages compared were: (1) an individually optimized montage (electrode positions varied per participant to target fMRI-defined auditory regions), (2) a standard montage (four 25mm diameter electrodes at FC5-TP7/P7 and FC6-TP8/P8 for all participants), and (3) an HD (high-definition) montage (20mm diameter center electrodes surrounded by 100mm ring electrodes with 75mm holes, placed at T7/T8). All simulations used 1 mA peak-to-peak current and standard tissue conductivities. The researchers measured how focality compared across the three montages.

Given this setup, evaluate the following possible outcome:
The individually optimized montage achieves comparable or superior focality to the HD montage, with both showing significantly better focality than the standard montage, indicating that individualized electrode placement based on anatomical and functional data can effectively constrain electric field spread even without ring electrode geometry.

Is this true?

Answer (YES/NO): NO